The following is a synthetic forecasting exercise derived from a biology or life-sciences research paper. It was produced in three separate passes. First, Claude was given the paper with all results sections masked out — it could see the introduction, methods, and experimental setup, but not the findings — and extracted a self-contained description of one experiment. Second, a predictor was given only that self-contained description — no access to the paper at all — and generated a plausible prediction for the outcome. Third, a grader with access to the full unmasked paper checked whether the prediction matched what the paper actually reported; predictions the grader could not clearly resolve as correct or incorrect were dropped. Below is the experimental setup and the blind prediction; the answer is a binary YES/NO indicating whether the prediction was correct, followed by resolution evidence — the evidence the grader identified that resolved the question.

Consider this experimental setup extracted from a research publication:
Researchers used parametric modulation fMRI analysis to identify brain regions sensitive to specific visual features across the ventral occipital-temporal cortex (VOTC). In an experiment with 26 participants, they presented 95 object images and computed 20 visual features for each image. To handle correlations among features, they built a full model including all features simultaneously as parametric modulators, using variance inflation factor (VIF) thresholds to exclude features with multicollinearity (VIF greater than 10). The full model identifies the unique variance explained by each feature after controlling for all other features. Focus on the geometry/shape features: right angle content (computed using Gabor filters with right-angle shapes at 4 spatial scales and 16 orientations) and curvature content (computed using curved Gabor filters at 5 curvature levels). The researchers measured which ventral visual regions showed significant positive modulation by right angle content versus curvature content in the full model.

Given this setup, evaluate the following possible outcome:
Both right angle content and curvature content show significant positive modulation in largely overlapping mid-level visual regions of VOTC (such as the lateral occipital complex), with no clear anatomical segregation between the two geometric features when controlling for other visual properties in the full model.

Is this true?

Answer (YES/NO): NO